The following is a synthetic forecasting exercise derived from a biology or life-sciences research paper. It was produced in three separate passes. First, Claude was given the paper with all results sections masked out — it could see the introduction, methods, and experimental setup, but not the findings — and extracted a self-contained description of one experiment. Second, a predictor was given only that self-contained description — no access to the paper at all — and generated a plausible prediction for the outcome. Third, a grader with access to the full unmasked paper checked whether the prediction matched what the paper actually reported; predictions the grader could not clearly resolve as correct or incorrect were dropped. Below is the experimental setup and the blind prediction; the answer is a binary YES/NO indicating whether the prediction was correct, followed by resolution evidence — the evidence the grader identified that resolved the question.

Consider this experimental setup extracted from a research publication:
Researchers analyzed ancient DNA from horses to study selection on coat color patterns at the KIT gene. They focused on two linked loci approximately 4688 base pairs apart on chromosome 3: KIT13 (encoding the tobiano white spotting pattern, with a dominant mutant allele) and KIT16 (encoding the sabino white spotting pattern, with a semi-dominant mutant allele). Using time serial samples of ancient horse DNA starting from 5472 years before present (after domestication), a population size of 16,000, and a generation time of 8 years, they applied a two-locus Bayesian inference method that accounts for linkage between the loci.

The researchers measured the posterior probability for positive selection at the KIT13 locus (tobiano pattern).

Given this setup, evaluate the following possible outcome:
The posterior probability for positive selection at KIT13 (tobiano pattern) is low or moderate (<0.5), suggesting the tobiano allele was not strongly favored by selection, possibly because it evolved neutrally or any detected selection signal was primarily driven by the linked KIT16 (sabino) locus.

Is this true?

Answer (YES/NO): NO